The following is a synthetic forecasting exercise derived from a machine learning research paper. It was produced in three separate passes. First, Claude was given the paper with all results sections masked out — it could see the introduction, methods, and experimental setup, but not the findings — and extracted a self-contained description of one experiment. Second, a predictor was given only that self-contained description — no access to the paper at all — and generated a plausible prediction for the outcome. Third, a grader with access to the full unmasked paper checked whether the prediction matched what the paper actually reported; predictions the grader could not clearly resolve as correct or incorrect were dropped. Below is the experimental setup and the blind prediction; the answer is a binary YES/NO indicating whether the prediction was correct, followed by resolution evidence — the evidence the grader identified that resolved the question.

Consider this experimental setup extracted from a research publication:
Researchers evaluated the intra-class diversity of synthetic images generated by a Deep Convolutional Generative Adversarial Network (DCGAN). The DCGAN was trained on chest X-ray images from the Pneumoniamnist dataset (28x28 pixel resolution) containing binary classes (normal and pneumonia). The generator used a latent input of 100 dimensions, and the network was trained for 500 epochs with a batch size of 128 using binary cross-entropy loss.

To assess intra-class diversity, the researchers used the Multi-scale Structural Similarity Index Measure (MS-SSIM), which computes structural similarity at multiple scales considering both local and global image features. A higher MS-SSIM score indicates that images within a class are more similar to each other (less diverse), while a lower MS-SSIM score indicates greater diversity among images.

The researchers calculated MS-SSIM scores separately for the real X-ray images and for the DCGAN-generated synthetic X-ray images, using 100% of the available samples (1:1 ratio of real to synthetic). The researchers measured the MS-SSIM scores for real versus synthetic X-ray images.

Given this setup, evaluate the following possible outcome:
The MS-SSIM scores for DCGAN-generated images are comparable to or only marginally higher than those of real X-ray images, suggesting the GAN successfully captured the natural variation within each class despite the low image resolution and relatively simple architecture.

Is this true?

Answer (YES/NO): NO